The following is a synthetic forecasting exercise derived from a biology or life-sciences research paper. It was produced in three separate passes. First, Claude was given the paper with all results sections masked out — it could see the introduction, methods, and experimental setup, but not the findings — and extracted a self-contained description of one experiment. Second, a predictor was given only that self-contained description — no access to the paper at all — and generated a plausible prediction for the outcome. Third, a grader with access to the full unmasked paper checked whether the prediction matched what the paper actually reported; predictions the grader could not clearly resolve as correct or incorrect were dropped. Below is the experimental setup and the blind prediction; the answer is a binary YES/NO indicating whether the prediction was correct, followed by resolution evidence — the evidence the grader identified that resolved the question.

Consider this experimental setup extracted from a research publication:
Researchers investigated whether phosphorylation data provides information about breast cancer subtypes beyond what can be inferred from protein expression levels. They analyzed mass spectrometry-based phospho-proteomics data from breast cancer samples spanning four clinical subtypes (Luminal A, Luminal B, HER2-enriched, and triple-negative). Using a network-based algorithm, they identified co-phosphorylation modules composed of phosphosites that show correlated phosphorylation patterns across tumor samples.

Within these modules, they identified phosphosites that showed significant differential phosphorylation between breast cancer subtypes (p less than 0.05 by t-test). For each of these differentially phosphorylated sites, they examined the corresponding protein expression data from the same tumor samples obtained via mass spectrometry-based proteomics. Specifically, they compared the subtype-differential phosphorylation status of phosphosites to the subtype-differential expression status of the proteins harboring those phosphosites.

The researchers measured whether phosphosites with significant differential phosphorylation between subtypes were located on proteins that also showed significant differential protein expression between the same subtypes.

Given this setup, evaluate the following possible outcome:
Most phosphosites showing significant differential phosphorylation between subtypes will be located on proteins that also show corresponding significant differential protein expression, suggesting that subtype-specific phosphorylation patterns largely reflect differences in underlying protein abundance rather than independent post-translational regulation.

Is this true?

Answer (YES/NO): NO